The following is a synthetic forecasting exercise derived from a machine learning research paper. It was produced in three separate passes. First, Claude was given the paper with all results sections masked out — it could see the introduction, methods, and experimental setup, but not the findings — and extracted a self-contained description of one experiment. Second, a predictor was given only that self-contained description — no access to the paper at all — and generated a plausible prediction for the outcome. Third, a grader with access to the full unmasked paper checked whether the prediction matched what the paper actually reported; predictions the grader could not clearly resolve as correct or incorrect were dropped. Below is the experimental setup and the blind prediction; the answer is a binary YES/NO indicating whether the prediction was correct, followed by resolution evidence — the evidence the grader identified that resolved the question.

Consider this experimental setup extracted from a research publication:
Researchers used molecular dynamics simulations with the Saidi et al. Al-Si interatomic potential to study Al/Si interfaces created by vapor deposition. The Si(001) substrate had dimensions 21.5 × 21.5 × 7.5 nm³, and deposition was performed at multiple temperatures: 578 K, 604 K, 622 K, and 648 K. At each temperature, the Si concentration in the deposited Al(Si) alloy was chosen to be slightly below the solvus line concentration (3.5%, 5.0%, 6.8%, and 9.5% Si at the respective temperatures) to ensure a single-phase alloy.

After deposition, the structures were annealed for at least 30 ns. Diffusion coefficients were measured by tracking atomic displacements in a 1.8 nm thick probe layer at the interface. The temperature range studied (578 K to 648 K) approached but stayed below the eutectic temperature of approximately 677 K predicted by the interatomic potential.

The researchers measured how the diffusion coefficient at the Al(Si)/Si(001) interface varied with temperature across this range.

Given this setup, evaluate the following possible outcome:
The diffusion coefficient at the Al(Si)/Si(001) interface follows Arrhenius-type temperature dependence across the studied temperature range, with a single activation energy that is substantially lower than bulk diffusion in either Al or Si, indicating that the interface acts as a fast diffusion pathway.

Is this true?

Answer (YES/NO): NO